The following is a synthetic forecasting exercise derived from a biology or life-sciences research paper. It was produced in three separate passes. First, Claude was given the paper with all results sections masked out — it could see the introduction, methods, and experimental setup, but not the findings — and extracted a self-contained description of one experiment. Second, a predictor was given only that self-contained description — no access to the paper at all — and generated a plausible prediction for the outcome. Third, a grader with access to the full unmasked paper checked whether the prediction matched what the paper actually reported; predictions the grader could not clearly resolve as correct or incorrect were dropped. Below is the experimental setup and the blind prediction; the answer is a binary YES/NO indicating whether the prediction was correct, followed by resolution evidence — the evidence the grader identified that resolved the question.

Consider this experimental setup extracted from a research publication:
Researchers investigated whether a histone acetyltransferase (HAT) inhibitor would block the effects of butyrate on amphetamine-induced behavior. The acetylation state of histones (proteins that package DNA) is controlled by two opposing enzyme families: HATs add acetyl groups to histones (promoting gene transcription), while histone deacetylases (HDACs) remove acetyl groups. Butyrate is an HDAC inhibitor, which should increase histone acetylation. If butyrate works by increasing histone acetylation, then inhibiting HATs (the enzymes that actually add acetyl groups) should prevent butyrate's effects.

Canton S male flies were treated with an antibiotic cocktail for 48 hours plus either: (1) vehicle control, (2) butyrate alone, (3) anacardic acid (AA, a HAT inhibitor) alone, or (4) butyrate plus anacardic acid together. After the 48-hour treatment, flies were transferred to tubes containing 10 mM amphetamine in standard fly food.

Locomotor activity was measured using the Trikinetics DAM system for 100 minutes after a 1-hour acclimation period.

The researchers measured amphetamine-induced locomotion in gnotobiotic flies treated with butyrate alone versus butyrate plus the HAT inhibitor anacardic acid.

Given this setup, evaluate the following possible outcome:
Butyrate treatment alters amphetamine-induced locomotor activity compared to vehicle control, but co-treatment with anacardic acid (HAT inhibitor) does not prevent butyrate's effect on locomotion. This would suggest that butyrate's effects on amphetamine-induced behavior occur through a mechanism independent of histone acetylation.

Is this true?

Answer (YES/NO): NO